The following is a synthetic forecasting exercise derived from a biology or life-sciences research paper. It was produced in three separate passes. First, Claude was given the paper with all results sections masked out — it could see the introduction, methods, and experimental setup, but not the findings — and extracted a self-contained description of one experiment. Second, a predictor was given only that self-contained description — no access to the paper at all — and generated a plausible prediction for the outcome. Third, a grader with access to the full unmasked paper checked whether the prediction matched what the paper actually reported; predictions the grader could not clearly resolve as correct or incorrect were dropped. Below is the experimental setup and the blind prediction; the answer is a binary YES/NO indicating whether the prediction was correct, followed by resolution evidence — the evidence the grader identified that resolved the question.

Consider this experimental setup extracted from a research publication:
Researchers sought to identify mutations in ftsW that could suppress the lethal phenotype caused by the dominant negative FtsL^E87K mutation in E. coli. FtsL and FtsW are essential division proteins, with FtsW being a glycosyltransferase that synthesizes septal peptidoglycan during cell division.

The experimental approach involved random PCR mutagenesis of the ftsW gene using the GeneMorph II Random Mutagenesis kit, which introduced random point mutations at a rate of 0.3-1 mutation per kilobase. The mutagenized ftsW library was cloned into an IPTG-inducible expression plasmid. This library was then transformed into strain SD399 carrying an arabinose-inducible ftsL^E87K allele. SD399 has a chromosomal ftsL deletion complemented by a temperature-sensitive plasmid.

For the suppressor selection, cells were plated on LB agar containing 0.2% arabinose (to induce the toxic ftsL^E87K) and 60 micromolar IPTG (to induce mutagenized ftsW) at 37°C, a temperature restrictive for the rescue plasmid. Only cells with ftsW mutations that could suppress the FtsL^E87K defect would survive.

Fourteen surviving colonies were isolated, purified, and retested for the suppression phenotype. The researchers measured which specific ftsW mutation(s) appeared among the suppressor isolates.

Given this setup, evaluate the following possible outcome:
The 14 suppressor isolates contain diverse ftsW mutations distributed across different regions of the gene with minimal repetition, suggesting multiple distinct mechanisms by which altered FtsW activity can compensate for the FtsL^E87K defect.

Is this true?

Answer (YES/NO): NO